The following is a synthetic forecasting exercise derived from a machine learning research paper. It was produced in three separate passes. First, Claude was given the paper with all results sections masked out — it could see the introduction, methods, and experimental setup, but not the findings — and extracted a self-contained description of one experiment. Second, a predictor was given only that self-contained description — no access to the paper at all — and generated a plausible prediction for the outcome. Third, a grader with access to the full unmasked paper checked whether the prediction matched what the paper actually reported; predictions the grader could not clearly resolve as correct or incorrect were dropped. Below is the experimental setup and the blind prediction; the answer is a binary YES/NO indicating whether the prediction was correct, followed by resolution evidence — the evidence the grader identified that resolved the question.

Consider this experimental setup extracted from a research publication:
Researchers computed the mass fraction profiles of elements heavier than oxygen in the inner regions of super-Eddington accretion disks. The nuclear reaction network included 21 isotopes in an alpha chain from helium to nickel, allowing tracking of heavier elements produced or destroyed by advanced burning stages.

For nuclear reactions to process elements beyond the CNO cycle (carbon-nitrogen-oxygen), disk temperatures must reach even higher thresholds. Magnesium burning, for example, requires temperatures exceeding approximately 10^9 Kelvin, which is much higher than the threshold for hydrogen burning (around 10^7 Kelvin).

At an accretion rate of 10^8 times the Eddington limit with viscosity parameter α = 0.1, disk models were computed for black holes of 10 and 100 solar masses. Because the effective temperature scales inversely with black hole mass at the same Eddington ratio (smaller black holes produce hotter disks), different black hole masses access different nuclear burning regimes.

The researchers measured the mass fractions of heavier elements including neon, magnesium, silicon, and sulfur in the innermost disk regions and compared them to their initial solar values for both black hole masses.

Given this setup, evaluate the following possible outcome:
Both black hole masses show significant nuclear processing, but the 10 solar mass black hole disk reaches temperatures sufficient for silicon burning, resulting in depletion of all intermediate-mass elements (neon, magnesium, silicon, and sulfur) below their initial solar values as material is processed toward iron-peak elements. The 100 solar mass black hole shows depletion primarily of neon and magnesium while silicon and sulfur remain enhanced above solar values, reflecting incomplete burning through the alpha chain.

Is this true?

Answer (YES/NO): NO